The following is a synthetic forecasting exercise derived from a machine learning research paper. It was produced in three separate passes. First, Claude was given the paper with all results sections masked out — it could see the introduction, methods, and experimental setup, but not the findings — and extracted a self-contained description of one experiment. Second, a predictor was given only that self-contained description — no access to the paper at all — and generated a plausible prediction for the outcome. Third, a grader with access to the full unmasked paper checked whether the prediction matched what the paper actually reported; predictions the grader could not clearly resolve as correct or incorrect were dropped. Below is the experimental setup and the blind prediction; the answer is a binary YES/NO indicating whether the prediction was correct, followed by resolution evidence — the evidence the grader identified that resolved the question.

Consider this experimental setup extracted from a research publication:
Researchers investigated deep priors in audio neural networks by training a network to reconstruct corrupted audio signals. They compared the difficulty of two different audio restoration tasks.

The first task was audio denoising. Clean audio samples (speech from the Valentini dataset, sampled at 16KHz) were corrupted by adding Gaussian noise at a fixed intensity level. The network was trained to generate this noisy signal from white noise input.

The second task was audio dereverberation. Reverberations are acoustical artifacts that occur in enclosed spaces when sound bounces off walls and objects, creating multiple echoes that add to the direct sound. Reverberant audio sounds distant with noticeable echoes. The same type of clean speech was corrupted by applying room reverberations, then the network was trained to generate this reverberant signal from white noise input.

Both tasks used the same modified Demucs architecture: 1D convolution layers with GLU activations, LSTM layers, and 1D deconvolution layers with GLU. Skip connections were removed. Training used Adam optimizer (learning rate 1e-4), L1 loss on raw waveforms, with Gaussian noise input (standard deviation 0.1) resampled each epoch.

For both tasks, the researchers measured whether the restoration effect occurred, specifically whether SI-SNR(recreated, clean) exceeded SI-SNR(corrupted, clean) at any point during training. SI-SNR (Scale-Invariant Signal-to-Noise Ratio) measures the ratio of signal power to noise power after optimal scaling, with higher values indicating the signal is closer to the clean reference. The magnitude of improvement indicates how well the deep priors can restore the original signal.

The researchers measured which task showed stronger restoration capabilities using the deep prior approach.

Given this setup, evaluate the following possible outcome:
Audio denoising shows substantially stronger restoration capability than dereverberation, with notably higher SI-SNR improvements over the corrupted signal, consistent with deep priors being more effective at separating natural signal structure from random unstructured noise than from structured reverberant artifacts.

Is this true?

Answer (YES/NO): YES